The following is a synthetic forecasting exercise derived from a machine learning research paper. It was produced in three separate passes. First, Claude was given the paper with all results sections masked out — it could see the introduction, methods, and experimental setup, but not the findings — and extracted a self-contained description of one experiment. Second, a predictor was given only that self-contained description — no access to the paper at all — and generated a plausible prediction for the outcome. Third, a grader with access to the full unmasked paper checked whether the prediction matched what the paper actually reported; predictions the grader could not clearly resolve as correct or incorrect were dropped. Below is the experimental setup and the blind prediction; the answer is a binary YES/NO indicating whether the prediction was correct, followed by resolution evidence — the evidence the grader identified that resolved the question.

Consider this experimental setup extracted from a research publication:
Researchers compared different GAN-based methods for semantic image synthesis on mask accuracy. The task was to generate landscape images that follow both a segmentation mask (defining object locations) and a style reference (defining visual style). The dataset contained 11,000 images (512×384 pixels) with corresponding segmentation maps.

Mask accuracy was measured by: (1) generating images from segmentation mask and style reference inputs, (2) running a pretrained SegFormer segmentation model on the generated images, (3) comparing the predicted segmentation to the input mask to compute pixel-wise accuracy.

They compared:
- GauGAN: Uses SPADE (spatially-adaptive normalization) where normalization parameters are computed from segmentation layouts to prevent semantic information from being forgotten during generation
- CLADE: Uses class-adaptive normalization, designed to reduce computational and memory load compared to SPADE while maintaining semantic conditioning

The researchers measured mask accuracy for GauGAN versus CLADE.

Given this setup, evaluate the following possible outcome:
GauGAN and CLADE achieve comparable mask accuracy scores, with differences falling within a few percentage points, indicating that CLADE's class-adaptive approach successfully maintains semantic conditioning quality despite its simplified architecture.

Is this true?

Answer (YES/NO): NO